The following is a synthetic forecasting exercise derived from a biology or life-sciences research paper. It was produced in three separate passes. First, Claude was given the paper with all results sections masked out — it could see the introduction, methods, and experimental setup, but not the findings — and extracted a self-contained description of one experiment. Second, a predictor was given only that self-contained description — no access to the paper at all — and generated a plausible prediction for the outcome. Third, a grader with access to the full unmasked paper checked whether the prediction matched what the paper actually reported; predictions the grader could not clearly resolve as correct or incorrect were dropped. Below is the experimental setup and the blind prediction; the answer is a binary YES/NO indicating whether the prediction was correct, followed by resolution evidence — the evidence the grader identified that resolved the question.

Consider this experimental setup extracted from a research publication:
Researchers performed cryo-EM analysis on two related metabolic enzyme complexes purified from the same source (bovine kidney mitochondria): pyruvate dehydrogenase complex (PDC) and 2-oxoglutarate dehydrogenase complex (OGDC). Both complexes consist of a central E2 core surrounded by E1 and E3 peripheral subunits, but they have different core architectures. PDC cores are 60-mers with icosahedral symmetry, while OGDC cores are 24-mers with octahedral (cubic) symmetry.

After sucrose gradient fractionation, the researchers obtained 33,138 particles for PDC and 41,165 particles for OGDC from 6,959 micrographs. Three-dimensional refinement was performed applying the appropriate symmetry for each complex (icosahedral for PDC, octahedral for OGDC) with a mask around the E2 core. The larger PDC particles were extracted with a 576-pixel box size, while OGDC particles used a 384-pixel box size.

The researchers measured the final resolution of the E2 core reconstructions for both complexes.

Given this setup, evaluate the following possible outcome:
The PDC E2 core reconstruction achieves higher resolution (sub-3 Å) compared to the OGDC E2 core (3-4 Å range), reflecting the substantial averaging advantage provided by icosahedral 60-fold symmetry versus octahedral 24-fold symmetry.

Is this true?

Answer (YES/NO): NO